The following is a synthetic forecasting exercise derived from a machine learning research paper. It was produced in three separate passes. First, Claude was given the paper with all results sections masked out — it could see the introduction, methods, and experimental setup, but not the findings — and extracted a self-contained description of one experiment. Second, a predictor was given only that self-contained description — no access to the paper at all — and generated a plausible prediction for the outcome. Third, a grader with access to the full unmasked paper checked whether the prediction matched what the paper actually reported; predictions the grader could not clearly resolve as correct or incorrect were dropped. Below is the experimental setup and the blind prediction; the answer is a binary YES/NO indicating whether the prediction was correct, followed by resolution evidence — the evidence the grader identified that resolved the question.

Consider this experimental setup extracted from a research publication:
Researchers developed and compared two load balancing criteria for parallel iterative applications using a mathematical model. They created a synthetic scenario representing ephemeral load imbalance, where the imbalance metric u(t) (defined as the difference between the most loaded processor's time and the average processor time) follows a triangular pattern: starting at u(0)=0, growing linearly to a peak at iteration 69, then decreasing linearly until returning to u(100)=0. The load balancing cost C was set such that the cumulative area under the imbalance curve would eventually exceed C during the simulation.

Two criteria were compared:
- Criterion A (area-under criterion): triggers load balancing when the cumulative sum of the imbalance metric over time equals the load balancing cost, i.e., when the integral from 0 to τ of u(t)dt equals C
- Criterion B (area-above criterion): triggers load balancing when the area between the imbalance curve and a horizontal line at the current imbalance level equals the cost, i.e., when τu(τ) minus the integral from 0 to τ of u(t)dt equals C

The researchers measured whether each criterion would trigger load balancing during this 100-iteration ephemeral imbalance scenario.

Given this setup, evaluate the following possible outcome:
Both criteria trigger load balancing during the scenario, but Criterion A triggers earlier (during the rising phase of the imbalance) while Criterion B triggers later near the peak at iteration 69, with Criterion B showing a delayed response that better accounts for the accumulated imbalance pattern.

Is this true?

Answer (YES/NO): NO